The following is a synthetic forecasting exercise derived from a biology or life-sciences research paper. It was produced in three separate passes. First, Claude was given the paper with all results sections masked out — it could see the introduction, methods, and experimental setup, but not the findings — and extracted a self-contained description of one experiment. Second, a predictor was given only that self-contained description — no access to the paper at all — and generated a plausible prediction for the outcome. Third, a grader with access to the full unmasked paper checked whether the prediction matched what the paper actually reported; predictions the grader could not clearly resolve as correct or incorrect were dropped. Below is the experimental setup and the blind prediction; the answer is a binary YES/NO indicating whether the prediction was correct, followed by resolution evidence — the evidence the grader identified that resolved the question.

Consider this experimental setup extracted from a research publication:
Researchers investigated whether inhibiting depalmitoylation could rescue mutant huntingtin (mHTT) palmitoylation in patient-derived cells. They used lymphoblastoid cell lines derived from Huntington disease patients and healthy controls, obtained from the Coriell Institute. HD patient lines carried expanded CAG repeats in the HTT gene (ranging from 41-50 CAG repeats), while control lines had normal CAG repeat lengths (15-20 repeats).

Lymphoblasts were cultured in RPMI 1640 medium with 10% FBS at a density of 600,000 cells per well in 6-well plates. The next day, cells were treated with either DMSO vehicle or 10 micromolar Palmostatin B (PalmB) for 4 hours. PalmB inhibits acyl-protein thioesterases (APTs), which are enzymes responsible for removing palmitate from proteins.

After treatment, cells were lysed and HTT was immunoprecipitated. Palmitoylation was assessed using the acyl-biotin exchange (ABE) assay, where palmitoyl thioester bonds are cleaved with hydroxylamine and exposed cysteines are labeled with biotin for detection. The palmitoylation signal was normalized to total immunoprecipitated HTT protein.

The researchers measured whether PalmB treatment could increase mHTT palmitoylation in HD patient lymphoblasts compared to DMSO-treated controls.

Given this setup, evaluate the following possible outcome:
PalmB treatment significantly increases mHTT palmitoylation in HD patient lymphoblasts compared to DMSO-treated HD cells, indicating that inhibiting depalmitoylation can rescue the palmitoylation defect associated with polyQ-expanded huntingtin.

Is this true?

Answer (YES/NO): YES